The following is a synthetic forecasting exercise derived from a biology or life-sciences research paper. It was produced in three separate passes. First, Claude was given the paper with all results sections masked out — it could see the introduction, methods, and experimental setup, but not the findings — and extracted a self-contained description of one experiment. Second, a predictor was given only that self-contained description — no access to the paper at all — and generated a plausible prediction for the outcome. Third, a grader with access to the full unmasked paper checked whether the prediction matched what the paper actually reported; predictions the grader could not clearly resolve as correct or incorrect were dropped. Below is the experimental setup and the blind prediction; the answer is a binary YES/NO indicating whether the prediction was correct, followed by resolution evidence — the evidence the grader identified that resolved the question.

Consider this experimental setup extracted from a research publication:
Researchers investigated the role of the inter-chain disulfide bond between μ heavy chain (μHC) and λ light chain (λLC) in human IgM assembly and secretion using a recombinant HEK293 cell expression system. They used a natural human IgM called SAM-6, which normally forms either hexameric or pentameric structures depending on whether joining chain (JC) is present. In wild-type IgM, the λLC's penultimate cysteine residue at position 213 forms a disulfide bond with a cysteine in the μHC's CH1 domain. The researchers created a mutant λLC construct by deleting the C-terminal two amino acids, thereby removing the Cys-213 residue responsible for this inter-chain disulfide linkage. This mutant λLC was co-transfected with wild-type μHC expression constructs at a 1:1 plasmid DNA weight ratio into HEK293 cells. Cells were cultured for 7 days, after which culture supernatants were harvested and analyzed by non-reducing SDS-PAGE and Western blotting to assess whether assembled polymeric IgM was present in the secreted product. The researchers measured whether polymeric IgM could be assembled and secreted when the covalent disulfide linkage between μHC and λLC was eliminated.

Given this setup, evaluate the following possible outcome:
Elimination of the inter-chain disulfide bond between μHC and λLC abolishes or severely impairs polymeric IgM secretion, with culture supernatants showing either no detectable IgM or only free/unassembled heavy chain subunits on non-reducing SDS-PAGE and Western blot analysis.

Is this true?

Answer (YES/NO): NO